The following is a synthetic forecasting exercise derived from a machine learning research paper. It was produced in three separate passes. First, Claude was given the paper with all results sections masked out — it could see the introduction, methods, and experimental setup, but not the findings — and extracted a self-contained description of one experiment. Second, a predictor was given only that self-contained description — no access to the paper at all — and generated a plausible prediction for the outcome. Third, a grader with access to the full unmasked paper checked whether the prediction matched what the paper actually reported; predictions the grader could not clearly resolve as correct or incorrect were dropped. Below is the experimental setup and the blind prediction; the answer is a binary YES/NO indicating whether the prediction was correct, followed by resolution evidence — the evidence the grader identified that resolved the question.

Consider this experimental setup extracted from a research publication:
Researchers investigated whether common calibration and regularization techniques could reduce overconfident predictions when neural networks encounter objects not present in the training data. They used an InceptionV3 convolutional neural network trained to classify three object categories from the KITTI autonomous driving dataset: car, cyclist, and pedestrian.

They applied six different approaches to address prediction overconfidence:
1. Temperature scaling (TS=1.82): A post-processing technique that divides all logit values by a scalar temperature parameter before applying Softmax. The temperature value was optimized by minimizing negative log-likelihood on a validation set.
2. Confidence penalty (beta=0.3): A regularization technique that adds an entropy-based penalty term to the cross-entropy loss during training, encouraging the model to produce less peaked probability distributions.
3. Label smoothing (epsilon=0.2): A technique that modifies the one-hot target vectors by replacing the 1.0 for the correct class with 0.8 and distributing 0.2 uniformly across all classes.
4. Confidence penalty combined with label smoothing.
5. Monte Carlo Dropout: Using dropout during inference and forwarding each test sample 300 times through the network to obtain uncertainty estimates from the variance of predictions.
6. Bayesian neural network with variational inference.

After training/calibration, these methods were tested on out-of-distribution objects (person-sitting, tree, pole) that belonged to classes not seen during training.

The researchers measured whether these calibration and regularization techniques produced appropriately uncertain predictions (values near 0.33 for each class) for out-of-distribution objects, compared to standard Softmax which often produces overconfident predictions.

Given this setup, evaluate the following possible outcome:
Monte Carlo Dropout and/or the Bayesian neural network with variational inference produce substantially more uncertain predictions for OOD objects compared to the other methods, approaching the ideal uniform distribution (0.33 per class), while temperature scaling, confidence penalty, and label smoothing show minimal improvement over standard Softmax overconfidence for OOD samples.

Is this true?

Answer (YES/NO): NO